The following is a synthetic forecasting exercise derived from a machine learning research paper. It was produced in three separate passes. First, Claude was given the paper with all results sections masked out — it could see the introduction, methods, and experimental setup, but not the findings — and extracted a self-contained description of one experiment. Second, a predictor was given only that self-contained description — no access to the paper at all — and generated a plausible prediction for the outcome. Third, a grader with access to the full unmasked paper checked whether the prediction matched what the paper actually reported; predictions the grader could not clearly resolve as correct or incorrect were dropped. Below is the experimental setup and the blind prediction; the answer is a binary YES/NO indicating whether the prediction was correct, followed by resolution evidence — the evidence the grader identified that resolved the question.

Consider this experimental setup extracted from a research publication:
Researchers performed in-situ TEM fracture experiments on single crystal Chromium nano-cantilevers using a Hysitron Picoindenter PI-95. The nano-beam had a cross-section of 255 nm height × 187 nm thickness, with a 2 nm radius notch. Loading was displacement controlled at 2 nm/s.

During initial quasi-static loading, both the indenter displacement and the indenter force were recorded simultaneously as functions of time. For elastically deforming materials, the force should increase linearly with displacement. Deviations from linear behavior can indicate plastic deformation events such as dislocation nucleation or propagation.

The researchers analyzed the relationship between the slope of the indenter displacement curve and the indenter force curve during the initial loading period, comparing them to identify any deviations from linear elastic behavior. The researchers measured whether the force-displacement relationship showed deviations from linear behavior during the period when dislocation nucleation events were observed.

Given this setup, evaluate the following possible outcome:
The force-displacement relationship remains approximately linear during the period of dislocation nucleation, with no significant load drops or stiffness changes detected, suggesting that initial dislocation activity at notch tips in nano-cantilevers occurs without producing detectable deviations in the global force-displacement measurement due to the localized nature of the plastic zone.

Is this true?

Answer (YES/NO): NO